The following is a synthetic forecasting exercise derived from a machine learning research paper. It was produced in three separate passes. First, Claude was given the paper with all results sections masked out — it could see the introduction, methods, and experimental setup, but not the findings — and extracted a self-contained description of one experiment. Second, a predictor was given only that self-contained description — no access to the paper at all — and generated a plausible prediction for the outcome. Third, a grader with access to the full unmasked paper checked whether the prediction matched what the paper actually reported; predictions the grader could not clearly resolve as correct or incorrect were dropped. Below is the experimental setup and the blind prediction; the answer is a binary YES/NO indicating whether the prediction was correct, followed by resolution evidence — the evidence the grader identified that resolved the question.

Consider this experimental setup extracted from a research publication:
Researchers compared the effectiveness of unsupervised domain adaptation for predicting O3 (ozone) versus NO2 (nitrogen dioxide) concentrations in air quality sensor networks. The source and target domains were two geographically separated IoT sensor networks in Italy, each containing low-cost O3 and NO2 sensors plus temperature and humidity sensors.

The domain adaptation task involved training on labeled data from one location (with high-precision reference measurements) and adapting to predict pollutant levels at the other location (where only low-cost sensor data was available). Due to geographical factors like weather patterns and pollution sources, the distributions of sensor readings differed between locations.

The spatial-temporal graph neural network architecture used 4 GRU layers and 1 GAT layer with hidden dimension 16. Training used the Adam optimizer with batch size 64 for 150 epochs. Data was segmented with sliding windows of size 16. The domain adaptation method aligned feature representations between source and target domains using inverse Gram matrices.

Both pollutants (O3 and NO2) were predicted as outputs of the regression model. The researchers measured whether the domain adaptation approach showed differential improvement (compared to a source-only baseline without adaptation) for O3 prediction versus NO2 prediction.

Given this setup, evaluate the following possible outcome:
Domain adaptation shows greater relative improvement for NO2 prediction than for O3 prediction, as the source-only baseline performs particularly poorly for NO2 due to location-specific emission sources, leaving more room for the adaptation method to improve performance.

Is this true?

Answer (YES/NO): NO